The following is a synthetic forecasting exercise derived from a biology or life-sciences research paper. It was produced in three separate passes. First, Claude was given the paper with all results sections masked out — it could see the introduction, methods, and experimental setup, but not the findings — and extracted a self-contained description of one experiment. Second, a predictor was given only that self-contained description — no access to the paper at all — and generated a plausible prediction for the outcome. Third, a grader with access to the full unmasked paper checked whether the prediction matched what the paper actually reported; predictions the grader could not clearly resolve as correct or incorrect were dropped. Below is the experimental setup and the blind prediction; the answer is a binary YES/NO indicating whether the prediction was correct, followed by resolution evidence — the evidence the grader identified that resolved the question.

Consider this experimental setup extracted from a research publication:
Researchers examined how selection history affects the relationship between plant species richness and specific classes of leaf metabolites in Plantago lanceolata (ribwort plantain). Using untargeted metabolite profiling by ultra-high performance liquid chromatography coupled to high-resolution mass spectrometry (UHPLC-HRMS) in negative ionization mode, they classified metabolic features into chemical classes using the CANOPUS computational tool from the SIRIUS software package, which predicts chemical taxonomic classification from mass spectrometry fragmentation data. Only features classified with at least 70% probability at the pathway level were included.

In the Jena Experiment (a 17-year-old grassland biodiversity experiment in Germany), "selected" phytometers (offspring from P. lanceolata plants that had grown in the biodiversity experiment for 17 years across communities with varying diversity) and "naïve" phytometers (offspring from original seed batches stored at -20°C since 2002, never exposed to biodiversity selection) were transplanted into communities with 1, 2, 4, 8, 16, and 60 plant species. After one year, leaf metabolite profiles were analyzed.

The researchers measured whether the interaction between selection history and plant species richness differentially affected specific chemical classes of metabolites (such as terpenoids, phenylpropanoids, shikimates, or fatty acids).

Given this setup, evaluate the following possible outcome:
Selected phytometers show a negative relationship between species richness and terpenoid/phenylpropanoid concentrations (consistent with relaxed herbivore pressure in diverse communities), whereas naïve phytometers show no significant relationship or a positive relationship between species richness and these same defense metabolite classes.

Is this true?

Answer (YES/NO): NO